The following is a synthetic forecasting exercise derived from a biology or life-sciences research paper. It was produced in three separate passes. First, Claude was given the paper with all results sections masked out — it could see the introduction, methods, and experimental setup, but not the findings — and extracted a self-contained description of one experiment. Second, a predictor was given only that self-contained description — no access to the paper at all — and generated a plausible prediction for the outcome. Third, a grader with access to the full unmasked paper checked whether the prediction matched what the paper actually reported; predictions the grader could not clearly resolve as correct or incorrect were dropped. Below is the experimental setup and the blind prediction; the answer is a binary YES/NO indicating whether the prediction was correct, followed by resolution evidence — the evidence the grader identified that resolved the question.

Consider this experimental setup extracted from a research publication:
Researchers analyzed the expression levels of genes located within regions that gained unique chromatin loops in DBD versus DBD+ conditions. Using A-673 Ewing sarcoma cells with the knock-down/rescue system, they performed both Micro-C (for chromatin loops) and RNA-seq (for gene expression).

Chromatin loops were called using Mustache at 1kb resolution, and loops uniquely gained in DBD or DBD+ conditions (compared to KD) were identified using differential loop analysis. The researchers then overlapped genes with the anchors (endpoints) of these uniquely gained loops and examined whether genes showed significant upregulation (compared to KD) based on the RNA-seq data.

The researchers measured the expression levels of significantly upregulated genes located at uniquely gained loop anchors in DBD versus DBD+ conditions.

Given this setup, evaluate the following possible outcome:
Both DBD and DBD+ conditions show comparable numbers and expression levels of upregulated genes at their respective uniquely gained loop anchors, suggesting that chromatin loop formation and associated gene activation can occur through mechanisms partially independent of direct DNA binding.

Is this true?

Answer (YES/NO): NO